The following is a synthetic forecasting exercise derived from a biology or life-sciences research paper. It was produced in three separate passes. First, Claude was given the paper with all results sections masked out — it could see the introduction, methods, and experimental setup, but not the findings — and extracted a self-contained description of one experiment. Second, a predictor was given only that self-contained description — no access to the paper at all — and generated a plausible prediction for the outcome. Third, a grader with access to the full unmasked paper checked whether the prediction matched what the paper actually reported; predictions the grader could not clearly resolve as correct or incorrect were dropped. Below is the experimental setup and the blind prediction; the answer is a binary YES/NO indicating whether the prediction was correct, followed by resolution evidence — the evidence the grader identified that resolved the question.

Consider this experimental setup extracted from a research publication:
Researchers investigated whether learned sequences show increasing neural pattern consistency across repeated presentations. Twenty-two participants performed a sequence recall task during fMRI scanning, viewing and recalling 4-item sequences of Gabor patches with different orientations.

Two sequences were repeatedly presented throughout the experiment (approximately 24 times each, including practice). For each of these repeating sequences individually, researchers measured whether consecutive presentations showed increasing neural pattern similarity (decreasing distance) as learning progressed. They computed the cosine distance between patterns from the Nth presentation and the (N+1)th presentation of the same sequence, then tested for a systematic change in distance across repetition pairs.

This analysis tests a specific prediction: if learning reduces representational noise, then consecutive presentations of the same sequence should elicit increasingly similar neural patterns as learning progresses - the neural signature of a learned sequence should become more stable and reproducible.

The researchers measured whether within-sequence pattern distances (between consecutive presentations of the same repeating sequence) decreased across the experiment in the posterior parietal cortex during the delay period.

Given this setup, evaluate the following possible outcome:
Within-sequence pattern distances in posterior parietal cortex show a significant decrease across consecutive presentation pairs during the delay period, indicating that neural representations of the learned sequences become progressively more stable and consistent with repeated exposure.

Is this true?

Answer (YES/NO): NO